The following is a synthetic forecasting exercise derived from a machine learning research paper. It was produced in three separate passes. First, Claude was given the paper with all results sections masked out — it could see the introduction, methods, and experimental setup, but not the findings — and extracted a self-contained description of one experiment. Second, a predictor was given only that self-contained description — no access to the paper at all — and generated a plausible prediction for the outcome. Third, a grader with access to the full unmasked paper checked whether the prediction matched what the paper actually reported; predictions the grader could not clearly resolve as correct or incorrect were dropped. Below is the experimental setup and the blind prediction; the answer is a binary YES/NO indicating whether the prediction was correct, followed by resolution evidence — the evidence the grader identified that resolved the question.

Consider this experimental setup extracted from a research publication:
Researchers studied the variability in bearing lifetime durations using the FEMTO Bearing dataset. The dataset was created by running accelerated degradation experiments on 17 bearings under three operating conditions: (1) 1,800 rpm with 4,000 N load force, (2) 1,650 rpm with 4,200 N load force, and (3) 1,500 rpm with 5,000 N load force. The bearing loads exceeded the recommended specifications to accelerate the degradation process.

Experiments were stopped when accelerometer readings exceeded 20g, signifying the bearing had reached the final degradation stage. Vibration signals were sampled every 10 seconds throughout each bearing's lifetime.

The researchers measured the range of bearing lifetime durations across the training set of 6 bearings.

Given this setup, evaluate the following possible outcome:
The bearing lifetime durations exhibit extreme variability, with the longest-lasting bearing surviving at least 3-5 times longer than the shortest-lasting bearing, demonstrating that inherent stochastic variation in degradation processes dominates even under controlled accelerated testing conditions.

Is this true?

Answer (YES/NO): NO